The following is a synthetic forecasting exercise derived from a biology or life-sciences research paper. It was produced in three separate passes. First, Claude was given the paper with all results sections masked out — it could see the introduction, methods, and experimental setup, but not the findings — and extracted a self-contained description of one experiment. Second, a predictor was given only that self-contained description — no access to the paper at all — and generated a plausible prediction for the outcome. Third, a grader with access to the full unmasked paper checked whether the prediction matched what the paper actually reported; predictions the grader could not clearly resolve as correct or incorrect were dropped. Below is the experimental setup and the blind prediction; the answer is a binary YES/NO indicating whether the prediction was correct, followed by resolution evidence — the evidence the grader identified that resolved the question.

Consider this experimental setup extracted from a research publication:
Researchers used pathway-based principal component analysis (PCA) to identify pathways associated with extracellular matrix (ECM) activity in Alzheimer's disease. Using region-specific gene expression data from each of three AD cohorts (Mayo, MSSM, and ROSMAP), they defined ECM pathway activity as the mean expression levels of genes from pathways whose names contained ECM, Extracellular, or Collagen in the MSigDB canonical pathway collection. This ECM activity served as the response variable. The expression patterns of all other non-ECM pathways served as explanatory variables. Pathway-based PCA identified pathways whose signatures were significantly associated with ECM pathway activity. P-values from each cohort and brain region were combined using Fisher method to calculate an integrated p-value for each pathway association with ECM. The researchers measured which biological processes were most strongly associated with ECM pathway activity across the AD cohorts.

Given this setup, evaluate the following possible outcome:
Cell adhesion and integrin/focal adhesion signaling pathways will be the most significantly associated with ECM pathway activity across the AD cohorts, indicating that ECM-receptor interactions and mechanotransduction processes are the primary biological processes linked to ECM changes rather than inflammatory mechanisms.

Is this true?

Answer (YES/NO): NO